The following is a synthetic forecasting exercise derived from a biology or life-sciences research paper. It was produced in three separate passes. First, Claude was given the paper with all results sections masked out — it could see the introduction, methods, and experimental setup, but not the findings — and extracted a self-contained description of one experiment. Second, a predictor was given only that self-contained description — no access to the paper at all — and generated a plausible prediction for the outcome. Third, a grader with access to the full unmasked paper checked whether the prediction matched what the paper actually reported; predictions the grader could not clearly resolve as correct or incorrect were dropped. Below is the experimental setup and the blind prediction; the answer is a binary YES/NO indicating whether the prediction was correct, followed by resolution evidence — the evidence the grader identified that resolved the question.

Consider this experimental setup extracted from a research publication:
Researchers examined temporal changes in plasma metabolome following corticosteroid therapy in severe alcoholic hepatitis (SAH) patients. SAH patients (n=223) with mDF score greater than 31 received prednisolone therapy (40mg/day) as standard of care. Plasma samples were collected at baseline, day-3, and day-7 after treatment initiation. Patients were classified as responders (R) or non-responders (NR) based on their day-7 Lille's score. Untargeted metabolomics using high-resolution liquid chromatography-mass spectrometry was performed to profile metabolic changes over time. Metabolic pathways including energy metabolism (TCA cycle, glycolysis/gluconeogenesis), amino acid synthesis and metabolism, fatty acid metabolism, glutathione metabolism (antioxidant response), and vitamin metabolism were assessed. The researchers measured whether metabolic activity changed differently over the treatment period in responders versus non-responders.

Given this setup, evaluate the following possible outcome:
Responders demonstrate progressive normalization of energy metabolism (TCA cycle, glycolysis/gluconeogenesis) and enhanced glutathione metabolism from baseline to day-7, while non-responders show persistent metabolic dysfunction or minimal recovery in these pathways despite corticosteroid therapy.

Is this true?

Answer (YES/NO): YES